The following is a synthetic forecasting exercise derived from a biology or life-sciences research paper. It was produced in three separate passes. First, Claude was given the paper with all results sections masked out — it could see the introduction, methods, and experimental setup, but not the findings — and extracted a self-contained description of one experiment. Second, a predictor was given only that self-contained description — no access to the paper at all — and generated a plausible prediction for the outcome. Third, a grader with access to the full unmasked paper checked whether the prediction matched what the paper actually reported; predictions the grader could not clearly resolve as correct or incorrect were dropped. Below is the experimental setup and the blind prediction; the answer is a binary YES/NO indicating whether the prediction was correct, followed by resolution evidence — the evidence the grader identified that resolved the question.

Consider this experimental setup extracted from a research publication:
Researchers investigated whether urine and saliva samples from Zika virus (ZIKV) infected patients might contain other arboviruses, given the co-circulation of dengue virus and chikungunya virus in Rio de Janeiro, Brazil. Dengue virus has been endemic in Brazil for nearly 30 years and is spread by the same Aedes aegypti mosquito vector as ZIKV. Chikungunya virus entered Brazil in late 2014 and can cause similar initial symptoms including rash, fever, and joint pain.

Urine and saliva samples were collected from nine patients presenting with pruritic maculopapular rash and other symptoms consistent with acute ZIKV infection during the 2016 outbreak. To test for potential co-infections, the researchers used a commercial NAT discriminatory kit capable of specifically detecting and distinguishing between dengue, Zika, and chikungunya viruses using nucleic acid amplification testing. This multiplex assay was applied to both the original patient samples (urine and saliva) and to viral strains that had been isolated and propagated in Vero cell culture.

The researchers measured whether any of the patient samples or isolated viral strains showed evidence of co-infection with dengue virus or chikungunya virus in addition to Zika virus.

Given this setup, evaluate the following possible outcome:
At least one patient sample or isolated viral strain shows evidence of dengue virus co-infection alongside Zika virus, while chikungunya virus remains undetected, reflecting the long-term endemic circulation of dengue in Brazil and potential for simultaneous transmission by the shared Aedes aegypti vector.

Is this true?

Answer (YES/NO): NO